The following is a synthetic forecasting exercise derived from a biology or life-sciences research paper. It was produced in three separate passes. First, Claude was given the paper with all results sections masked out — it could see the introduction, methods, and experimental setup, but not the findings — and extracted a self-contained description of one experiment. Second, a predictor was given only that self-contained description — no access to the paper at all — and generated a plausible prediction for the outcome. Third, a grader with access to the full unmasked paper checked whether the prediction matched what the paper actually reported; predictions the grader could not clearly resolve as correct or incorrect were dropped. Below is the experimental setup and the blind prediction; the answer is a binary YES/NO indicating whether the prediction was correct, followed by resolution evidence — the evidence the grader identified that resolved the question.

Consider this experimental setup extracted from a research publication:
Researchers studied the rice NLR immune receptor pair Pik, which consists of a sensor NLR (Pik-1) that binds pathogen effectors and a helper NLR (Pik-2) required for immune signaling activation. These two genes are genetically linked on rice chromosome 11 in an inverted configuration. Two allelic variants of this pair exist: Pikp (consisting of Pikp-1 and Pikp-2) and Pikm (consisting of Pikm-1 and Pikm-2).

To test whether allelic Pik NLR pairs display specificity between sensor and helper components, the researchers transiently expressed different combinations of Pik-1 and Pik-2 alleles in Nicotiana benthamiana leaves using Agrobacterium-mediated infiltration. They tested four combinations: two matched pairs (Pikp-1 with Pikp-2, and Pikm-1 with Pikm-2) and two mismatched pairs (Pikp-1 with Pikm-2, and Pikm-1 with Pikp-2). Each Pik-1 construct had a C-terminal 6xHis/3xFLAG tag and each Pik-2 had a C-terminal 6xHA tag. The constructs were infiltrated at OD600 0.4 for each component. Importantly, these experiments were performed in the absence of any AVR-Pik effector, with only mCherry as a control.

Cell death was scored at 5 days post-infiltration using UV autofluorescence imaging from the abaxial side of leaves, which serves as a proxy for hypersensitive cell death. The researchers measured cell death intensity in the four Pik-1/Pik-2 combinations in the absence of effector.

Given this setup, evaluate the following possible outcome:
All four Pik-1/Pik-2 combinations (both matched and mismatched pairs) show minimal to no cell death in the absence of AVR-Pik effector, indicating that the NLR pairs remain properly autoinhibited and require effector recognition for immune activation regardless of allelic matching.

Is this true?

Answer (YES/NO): NO